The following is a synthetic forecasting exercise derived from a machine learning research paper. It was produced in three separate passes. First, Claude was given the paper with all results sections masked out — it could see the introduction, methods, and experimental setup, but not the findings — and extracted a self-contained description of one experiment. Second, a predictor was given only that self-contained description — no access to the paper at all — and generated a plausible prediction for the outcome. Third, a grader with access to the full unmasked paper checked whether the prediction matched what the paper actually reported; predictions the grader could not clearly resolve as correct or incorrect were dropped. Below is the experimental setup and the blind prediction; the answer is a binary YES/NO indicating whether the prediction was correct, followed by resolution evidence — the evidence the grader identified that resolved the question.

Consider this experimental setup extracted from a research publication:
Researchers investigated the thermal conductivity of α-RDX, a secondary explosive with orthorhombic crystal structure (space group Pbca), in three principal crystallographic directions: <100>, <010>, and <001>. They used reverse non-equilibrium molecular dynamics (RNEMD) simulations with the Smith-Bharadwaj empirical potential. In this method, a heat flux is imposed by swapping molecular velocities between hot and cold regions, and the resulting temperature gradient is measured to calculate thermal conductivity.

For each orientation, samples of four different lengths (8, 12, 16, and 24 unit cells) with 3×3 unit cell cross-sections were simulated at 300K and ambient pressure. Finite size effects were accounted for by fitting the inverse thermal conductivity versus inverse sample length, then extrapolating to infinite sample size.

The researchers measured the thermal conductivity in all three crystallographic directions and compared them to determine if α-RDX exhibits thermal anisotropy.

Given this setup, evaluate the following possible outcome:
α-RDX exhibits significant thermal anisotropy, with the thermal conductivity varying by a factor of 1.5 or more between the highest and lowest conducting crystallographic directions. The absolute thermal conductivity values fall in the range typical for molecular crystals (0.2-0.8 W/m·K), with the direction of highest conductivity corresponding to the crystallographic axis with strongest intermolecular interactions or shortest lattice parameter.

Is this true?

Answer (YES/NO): NO